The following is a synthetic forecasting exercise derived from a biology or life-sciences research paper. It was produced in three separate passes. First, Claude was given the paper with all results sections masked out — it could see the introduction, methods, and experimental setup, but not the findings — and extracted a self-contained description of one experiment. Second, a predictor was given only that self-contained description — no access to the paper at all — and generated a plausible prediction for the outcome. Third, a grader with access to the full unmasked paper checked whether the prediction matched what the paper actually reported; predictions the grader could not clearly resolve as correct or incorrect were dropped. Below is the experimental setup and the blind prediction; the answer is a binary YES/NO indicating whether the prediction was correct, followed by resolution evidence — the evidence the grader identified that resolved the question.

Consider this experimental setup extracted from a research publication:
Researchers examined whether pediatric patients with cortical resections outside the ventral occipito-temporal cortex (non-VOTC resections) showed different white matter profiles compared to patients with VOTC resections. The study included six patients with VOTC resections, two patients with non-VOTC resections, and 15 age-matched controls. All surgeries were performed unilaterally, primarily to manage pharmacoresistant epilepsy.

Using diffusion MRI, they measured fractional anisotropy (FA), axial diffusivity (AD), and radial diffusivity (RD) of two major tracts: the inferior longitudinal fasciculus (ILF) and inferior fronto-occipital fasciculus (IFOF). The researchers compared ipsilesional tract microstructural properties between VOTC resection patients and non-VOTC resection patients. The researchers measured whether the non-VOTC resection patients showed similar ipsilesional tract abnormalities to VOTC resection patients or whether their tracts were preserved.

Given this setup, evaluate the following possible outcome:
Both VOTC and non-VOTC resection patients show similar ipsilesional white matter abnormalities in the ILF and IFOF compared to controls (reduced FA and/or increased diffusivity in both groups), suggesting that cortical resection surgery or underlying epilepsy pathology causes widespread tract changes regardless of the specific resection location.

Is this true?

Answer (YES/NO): NO